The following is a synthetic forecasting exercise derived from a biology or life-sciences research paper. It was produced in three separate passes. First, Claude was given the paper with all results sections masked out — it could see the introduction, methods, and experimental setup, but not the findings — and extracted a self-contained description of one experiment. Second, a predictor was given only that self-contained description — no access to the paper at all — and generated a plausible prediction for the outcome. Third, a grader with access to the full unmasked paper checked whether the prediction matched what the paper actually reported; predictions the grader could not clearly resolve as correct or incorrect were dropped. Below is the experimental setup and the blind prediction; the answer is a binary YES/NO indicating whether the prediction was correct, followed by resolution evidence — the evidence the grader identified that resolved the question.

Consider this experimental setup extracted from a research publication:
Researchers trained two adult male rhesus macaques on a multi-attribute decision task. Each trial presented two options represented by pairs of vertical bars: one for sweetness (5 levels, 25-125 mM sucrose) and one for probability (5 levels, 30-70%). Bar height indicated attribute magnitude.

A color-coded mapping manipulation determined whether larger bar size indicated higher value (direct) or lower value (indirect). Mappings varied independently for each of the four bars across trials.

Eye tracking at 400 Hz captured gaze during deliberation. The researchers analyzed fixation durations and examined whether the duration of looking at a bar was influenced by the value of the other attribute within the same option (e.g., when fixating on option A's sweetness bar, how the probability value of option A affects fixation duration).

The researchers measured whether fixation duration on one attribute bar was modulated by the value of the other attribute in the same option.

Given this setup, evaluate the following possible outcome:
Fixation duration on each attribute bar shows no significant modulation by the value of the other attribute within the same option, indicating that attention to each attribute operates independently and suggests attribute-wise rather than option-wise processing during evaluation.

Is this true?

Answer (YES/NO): NO